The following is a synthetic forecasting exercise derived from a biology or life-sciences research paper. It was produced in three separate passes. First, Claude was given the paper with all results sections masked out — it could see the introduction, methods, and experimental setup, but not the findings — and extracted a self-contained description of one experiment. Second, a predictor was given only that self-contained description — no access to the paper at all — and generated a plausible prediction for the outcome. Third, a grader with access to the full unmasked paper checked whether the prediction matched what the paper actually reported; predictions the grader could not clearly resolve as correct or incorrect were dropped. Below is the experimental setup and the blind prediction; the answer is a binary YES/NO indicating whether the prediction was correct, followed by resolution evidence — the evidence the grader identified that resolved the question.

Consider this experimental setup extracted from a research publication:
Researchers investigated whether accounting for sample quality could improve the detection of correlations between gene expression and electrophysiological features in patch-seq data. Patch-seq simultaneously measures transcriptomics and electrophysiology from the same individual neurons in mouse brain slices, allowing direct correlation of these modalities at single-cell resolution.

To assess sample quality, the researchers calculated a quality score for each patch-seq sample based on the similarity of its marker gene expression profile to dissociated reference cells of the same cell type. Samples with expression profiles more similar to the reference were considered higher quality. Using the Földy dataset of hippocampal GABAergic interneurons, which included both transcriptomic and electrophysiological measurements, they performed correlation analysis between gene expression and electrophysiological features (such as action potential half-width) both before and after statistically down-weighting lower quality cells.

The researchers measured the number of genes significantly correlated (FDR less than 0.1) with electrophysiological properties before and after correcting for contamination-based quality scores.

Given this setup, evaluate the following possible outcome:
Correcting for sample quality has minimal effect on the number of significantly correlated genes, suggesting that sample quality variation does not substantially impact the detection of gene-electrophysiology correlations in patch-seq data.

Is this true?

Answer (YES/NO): NO